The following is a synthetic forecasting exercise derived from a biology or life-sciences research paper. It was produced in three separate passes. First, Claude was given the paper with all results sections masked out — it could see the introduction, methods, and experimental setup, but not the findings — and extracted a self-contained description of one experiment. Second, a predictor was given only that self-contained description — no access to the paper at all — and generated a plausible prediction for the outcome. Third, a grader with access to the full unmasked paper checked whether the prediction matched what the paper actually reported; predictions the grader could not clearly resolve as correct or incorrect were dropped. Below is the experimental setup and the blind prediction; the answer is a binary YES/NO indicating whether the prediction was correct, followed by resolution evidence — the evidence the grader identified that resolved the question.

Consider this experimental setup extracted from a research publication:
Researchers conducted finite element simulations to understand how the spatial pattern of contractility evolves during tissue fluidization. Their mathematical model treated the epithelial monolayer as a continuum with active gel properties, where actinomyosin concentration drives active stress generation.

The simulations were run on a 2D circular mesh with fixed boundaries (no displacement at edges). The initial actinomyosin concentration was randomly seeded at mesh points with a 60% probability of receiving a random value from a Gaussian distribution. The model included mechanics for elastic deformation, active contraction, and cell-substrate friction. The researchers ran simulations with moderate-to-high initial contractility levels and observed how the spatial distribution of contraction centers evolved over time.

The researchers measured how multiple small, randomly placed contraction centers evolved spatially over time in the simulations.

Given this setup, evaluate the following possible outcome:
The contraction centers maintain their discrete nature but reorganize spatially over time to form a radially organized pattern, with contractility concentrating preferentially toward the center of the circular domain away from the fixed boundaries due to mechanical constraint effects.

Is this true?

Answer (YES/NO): NO